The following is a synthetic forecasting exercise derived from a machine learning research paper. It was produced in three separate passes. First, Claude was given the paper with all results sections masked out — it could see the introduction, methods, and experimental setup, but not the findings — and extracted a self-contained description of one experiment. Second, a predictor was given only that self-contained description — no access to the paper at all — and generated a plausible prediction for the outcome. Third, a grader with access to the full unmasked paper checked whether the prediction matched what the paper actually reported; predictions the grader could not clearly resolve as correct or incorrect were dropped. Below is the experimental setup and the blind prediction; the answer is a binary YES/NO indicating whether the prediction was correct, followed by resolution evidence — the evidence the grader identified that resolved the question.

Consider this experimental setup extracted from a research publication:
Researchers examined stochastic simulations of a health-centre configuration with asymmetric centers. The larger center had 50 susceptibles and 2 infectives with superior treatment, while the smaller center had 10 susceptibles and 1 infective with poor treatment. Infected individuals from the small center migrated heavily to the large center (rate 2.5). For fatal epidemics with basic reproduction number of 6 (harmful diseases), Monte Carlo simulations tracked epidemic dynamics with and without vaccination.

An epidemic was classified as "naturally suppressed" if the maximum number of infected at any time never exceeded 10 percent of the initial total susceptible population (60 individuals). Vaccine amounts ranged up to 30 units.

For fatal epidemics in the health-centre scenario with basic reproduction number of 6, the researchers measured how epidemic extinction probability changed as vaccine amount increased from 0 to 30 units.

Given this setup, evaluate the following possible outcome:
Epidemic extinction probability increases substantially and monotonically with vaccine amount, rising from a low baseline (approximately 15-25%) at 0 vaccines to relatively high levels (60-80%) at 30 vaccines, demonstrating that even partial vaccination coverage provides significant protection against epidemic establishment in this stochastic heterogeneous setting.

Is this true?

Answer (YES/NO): NO